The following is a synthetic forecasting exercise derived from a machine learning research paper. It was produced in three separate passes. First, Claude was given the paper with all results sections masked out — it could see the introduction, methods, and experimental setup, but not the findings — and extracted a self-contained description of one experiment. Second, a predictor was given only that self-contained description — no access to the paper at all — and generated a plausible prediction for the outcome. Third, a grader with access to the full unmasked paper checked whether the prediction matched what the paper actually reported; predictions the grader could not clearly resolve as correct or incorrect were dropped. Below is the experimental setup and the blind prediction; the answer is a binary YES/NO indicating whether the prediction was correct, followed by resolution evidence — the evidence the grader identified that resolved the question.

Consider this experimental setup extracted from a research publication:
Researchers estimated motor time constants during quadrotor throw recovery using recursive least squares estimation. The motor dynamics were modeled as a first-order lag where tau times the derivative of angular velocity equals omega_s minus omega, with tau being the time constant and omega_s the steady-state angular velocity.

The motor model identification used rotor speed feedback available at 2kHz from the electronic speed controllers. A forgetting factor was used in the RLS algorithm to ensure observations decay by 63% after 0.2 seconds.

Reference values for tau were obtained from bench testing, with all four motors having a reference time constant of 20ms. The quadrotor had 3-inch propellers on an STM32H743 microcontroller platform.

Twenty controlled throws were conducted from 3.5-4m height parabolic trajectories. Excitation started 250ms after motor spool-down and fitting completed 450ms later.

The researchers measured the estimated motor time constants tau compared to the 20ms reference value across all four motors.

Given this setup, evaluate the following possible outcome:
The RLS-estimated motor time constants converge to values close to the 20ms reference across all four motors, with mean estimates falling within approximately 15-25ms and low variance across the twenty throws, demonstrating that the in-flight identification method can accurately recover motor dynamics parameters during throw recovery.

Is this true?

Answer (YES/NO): NO